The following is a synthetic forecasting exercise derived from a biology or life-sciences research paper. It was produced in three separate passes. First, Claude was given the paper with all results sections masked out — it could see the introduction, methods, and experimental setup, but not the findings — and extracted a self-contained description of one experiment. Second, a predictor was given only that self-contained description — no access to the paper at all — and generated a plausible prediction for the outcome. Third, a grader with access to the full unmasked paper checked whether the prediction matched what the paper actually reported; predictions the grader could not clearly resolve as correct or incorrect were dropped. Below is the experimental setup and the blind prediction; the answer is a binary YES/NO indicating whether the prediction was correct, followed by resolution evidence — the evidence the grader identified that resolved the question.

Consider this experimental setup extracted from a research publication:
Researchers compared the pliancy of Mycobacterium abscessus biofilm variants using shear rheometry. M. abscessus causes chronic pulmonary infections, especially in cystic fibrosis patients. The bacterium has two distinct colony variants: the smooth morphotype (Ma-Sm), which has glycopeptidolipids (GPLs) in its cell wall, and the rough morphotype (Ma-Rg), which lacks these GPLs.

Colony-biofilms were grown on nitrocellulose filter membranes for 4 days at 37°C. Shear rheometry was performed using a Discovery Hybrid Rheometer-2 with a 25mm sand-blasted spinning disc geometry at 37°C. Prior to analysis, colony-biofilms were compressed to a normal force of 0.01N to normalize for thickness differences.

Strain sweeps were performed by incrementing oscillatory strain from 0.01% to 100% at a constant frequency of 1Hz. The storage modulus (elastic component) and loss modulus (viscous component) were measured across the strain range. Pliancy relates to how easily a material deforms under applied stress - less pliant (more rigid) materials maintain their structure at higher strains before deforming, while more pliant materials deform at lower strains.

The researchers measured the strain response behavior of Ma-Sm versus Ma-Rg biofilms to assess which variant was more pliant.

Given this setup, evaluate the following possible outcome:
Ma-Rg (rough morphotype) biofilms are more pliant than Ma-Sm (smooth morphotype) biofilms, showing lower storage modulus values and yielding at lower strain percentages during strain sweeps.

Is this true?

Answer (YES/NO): NO